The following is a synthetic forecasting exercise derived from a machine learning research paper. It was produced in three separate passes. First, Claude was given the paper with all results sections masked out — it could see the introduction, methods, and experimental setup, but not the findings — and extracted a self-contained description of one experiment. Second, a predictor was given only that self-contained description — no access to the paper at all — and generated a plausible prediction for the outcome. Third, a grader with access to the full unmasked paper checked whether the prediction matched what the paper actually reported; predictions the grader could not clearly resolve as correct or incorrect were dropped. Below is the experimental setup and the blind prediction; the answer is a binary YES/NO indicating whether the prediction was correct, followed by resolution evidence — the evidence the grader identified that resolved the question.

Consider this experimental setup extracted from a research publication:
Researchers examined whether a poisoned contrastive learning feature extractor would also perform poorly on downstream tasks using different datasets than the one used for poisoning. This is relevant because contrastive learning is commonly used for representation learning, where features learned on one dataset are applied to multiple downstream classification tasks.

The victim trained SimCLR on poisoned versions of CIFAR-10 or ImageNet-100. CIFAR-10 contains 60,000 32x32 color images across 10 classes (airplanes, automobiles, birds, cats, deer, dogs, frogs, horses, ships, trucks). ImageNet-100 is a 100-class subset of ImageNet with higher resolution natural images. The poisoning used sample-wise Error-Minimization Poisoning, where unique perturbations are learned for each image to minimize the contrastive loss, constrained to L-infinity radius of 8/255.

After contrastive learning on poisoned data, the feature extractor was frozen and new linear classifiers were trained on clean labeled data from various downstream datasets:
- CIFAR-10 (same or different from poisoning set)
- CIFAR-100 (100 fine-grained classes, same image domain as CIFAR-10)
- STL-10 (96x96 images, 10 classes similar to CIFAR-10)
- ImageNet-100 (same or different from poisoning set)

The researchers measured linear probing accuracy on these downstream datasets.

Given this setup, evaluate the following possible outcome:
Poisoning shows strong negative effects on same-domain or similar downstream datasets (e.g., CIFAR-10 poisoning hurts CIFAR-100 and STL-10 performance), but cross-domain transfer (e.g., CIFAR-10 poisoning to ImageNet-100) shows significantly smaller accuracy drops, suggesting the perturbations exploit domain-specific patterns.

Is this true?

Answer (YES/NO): NO